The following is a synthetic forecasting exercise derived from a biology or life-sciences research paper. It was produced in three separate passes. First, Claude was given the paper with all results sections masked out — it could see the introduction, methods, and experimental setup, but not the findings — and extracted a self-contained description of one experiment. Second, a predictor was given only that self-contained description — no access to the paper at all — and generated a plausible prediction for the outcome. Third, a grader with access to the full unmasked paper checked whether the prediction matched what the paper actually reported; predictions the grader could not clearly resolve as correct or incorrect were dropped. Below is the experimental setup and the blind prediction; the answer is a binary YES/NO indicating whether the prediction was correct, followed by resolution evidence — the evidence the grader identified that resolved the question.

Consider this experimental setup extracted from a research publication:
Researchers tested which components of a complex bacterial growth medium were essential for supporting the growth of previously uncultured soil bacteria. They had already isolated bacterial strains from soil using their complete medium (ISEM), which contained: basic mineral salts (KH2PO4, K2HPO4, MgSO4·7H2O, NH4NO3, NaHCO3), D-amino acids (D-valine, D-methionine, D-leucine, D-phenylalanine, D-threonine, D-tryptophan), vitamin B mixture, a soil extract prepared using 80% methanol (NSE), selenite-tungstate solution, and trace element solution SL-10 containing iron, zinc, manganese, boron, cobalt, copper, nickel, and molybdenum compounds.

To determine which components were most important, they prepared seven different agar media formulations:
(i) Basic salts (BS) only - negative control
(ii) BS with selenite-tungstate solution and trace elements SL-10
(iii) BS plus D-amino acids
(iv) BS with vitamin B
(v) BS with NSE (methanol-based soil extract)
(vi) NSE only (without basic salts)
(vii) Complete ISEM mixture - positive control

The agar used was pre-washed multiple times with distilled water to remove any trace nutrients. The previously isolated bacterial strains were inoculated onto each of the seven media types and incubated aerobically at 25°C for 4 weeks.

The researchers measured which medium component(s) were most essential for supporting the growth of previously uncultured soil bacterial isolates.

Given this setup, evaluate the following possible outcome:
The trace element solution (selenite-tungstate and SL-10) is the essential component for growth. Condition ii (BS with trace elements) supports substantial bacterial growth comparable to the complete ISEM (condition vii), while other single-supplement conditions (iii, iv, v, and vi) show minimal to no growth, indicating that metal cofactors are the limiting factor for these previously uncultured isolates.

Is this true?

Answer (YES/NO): NO